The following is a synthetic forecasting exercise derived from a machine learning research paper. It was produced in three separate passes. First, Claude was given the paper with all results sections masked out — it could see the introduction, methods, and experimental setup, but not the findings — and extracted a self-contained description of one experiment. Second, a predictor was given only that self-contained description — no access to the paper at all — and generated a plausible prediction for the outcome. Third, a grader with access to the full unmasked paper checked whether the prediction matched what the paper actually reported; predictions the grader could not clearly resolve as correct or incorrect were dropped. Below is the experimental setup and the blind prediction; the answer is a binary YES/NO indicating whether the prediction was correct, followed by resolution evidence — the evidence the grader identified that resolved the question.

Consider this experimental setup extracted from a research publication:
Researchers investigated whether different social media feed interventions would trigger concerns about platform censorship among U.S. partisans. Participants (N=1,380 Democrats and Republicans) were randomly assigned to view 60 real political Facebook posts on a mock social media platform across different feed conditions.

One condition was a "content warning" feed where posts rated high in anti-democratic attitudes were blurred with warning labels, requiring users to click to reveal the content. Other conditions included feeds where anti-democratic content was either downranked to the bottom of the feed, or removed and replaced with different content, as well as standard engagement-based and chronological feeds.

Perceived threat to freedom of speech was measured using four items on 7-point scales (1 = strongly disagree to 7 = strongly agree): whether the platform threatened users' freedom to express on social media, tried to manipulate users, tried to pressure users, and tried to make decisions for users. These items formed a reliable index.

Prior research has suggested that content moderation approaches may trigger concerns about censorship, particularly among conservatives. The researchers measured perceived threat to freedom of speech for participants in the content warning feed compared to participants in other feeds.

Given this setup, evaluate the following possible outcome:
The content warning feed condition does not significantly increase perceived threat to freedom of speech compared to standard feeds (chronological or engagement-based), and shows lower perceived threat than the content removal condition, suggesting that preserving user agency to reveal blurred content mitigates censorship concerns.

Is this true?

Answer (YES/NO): NO